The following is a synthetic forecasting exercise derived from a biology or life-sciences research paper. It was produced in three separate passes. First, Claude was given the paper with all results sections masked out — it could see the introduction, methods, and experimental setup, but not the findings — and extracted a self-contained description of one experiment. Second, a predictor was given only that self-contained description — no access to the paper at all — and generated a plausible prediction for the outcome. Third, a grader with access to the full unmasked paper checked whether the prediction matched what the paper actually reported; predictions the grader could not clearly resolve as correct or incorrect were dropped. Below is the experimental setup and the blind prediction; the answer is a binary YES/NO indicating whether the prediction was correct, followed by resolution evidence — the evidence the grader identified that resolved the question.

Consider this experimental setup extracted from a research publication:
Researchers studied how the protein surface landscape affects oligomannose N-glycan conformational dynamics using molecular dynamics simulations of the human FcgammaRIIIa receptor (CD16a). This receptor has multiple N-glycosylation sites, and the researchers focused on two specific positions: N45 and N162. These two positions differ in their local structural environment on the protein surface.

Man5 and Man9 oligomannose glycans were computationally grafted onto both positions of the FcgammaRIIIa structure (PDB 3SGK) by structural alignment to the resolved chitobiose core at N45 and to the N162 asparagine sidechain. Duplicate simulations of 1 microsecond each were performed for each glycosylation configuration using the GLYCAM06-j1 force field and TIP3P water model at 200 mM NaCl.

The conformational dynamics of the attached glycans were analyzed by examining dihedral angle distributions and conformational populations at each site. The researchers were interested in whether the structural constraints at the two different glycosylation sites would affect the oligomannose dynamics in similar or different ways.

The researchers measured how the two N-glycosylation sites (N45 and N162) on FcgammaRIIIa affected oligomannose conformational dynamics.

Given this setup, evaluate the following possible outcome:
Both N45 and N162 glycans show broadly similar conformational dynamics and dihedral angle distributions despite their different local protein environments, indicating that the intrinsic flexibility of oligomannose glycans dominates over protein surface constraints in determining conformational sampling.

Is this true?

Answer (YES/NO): NO